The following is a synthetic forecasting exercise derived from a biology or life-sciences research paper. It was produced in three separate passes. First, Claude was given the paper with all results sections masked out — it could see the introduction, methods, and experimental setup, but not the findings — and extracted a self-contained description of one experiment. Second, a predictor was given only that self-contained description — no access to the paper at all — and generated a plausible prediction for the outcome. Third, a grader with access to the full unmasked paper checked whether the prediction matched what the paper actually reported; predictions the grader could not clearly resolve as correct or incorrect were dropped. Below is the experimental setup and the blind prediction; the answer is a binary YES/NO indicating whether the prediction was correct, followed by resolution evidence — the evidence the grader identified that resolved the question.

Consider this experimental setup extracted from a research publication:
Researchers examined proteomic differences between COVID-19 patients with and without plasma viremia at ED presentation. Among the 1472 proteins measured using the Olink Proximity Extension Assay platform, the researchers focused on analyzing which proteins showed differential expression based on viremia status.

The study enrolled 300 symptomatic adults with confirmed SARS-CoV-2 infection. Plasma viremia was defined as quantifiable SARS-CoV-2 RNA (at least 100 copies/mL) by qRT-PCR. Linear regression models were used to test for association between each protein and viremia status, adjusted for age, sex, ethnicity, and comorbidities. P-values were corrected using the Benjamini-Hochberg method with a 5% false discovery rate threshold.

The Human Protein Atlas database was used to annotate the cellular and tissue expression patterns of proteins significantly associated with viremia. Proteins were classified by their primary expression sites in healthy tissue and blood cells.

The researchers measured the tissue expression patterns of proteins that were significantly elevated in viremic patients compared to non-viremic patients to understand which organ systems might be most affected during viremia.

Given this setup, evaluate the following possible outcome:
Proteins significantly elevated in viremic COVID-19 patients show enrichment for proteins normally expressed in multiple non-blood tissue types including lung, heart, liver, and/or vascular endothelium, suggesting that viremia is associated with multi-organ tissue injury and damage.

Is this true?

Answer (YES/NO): YES